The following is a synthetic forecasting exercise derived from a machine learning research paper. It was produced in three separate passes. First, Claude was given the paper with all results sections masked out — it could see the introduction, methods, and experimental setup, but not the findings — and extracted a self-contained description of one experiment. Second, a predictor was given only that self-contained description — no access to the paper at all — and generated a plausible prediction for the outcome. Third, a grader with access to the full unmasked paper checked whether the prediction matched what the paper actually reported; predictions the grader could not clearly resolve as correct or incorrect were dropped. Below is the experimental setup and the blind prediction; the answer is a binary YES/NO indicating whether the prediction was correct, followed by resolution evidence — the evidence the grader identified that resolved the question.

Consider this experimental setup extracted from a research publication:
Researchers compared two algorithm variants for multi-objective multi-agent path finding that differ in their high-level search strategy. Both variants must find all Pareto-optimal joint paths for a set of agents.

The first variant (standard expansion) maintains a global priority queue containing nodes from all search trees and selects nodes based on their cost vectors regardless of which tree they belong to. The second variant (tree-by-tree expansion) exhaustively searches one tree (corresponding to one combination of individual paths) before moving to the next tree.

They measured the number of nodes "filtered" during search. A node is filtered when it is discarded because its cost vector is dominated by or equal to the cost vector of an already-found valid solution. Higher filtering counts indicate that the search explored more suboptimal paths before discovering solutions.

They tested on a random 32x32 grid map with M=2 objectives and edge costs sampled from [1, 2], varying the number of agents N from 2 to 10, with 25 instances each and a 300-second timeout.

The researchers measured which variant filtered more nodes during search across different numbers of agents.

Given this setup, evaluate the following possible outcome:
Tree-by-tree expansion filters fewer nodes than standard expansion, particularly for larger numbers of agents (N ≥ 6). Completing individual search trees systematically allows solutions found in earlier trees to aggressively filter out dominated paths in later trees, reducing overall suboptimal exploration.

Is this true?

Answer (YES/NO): NO